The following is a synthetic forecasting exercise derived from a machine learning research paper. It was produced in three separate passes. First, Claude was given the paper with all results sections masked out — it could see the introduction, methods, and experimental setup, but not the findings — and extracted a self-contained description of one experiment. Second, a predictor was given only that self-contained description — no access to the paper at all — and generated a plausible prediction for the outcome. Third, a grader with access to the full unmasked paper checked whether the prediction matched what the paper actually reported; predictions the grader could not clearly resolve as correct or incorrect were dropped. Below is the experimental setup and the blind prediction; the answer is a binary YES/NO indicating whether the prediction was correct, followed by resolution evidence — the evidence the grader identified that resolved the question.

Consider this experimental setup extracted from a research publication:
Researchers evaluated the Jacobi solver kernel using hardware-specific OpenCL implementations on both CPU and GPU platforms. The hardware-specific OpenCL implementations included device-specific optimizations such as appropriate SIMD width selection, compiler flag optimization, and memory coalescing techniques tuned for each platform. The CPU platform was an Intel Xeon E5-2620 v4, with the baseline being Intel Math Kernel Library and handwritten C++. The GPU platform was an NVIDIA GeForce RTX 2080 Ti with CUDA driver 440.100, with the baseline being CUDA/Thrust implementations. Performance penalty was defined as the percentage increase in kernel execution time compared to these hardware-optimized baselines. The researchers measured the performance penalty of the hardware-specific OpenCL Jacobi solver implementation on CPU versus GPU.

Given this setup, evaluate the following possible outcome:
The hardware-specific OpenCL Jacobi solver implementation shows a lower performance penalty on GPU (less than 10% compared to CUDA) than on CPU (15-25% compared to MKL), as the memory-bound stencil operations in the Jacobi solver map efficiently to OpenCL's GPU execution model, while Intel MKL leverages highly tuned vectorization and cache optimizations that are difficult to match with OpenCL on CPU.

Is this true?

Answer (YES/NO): NO